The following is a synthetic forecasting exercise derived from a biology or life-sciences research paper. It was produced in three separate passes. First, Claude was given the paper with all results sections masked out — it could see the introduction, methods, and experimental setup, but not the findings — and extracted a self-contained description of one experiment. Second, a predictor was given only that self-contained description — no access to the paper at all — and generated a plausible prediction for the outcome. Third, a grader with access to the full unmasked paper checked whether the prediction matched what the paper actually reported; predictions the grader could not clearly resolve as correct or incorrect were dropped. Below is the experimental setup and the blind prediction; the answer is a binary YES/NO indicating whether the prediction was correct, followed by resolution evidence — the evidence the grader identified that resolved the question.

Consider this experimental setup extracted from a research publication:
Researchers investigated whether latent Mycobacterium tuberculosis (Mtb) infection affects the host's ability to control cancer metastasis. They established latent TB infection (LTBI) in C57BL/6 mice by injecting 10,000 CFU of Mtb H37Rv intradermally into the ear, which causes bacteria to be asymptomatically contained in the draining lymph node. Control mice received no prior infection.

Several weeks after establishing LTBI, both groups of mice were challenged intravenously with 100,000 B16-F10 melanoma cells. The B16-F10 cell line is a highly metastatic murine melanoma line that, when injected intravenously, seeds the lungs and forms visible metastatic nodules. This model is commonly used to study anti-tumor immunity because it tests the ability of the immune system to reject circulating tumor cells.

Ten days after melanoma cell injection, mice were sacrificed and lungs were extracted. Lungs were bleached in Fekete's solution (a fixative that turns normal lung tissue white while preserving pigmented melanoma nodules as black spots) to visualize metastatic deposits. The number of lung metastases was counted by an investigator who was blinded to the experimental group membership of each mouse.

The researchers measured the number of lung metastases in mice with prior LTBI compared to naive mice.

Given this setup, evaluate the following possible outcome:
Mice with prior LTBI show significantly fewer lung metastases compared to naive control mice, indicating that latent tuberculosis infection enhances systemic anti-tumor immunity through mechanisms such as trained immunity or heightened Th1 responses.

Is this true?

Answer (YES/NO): YES